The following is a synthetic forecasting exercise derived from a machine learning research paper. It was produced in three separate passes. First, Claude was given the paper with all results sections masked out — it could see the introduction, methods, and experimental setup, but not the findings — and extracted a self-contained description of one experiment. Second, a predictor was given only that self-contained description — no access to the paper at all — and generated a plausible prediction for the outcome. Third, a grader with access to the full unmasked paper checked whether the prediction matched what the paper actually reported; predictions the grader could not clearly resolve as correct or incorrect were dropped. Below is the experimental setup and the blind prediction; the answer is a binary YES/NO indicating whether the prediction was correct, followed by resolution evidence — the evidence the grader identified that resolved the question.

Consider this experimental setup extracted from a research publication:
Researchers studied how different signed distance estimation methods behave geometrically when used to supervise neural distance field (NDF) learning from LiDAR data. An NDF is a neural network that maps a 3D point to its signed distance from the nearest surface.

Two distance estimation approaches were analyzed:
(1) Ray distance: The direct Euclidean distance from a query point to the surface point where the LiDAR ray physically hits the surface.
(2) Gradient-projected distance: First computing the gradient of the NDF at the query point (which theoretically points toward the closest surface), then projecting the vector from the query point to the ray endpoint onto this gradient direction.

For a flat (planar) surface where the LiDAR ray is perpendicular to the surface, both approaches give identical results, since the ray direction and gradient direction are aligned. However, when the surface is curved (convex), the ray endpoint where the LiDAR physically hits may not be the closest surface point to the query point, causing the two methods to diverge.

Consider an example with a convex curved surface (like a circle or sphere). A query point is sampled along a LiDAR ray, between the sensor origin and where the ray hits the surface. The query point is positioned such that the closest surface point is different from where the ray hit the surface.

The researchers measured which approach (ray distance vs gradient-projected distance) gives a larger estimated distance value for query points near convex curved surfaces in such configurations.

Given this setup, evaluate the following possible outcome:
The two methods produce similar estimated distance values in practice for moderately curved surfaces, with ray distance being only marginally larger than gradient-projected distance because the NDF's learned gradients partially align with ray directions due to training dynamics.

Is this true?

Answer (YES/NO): NO